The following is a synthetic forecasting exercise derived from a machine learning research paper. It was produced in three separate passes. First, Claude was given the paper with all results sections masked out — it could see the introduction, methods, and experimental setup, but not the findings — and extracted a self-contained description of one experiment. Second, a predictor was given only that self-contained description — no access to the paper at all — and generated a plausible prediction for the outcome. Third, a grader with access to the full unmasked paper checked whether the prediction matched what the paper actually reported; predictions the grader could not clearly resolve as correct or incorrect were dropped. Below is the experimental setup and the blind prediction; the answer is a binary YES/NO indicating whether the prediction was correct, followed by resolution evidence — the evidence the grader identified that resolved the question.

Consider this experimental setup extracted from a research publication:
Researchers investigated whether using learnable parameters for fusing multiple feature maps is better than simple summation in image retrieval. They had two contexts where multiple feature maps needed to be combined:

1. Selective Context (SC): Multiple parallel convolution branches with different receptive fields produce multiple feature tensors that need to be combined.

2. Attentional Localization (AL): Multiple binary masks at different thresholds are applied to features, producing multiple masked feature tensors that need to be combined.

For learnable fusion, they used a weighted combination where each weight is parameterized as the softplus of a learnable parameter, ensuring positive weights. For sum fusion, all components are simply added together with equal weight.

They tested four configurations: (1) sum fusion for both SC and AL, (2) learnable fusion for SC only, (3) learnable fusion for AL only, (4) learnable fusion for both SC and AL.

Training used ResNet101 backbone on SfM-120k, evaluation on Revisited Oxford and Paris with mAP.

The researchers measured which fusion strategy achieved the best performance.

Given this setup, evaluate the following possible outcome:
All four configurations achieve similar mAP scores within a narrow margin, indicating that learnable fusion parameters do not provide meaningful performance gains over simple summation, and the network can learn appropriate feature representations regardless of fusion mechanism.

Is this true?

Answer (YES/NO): NO